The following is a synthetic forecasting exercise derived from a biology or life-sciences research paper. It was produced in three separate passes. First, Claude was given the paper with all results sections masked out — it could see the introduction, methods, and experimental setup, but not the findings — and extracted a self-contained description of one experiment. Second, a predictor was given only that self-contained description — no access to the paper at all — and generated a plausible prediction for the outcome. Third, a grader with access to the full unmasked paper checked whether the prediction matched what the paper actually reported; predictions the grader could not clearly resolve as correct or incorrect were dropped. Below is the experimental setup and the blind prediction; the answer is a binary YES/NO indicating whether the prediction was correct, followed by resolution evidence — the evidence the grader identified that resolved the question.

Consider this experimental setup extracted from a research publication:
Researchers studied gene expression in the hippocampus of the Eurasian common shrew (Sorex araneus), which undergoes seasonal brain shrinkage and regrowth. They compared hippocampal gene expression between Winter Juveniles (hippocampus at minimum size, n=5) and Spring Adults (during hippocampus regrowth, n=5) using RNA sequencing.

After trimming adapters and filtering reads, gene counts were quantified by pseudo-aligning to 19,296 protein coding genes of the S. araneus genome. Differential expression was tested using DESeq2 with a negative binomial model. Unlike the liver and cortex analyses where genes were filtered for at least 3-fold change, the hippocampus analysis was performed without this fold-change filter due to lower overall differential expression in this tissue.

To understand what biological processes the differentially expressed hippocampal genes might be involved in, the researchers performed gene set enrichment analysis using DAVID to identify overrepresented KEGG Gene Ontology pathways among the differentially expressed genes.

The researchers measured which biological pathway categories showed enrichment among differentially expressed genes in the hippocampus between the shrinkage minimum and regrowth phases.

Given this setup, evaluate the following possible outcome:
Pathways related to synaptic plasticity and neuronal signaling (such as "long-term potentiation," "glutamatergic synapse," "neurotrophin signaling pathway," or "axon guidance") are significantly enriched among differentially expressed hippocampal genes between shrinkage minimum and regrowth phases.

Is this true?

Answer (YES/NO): NO